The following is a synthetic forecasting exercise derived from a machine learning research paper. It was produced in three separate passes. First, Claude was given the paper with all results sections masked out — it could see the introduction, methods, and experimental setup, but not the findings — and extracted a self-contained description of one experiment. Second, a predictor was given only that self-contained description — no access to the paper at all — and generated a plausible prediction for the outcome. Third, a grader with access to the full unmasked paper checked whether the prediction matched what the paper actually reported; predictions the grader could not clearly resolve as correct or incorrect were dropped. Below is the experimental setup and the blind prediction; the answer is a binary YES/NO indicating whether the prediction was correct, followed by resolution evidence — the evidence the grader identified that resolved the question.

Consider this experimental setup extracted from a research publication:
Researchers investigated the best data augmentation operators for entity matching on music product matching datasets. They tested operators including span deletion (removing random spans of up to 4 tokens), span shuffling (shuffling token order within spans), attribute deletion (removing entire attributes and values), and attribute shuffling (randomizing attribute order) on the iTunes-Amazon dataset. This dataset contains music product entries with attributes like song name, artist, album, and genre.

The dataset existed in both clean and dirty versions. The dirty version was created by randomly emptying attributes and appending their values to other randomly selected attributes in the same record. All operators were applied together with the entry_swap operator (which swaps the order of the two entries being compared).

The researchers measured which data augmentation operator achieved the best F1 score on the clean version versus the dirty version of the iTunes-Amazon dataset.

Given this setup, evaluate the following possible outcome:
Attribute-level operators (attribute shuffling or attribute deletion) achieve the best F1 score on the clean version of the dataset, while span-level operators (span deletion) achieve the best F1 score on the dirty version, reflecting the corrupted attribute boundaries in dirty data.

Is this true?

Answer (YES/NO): NO